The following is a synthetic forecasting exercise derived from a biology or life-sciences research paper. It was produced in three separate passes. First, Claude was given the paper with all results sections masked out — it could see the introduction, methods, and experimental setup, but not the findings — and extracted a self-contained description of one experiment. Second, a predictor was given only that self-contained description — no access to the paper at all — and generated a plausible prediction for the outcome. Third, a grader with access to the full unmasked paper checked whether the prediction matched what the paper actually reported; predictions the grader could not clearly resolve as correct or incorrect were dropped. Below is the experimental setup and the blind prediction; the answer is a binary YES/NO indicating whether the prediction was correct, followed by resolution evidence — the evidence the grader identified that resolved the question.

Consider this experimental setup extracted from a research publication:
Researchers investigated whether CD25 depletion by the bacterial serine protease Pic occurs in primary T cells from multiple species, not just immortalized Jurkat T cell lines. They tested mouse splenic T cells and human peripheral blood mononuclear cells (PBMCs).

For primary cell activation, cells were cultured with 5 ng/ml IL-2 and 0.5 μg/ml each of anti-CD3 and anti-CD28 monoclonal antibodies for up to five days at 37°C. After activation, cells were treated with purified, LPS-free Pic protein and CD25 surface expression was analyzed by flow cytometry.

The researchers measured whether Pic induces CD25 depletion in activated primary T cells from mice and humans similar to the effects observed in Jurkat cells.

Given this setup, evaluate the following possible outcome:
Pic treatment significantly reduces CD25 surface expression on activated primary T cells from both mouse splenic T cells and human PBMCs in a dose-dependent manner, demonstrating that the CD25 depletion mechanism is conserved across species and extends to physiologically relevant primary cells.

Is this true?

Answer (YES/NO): YES